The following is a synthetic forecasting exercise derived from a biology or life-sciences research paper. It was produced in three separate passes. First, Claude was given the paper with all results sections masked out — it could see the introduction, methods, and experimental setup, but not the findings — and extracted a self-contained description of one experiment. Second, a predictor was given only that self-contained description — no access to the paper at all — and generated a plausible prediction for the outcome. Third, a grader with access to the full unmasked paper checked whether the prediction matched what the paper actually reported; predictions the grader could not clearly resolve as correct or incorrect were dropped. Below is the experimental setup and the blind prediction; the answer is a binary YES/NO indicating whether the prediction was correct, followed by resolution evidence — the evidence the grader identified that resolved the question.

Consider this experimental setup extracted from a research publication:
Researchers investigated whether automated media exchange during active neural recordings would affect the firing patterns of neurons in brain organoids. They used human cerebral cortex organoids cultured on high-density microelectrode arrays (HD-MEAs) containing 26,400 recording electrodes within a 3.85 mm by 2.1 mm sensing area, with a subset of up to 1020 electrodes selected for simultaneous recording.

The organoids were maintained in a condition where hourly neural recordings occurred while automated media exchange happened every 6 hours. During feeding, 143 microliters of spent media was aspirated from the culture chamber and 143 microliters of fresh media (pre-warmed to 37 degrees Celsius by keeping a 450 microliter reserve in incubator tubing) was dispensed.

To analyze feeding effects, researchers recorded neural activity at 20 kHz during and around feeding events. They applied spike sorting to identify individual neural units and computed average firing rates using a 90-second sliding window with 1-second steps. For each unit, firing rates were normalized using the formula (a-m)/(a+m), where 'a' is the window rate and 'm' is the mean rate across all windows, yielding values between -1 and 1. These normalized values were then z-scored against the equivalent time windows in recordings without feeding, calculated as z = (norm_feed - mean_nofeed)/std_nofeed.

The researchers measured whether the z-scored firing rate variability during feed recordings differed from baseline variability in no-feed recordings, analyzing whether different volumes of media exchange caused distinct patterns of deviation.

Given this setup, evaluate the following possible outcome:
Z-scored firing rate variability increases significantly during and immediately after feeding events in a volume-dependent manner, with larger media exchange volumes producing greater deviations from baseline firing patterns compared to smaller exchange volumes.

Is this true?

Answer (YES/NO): NO